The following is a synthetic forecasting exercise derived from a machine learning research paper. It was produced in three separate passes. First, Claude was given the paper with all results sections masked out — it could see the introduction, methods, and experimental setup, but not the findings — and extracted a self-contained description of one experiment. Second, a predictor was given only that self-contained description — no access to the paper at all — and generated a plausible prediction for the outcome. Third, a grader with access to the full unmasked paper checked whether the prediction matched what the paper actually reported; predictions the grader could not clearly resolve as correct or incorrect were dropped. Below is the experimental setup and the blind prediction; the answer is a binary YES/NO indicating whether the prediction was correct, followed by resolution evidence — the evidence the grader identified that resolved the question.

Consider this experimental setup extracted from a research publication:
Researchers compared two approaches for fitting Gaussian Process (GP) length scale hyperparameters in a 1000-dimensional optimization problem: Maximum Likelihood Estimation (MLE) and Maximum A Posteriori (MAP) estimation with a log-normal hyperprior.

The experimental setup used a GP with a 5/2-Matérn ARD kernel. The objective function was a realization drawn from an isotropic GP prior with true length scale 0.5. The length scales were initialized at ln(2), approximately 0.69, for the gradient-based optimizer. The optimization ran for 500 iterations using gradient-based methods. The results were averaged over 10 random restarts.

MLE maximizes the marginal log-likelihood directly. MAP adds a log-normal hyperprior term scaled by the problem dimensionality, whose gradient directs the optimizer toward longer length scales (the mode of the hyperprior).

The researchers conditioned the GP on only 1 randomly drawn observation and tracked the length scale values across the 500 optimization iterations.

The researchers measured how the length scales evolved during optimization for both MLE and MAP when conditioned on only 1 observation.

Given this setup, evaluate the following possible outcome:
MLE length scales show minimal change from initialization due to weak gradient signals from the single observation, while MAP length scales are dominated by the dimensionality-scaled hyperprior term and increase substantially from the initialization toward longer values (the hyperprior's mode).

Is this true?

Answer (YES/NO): YES